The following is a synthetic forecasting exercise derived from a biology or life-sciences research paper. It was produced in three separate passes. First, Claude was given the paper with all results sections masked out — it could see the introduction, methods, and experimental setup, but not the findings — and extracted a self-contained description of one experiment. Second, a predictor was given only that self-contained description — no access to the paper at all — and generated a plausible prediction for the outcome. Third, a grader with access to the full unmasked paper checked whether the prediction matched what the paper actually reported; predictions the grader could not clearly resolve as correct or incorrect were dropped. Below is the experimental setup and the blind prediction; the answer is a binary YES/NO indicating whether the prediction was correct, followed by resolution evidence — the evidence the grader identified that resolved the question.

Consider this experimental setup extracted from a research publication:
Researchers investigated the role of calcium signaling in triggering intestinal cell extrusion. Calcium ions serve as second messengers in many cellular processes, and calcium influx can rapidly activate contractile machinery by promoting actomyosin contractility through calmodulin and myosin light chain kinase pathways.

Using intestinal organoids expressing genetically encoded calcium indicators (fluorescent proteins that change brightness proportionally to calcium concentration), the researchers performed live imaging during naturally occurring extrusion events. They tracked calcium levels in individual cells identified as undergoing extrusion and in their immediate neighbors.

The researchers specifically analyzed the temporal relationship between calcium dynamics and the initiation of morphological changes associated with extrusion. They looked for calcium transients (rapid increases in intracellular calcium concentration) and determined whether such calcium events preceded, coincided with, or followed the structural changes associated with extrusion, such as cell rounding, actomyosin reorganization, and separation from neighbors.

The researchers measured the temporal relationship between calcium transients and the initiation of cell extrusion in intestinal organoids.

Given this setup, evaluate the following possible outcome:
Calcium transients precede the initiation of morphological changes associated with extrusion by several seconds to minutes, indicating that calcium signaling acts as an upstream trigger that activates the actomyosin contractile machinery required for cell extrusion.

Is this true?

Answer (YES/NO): NO